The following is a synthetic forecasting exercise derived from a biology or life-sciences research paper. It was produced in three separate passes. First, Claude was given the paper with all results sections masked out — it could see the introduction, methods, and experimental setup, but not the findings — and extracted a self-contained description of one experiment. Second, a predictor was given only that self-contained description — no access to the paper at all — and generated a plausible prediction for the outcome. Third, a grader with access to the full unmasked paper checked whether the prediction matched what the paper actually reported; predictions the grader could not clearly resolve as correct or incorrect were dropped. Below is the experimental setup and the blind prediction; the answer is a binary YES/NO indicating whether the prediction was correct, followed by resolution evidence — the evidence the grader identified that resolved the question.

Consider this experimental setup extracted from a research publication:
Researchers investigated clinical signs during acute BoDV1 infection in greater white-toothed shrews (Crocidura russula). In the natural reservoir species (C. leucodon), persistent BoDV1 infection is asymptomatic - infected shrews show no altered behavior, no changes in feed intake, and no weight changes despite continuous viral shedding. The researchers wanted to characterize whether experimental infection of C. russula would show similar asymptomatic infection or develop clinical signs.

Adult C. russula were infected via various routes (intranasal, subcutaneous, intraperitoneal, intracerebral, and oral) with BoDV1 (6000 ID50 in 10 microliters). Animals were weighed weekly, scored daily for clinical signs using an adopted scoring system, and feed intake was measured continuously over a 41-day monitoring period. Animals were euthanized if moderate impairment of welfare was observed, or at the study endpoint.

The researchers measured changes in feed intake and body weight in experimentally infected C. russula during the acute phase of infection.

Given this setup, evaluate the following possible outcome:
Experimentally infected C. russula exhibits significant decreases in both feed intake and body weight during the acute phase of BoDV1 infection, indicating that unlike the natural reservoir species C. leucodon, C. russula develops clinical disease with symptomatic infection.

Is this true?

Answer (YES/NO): YES